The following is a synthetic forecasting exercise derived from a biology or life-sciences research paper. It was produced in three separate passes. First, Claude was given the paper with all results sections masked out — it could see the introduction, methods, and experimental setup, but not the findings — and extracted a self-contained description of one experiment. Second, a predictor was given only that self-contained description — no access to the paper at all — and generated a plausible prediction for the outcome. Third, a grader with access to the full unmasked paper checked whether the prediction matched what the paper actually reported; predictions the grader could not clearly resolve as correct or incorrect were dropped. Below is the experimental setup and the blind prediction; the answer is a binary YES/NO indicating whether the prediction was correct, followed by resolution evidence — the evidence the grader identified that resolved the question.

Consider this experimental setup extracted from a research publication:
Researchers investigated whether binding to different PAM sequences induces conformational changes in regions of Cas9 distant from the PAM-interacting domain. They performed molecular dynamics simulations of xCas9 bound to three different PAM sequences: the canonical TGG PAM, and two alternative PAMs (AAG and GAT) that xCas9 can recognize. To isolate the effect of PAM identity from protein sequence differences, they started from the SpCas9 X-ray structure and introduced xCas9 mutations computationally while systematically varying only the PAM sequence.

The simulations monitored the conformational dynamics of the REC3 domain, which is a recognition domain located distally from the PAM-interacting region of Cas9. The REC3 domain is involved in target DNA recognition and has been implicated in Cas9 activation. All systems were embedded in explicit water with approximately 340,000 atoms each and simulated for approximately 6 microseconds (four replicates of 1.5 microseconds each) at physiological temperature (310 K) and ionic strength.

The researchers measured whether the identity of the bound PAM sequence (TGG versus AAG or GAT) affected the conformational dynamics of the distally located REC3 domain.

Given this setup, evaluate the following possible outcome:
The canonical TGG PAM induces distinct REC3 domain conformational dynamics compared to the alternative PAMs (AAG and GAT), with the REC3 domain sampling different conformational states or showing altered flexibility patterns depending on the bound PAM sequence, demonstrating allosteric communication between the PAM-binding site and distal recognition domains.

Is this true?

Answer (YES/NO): YES